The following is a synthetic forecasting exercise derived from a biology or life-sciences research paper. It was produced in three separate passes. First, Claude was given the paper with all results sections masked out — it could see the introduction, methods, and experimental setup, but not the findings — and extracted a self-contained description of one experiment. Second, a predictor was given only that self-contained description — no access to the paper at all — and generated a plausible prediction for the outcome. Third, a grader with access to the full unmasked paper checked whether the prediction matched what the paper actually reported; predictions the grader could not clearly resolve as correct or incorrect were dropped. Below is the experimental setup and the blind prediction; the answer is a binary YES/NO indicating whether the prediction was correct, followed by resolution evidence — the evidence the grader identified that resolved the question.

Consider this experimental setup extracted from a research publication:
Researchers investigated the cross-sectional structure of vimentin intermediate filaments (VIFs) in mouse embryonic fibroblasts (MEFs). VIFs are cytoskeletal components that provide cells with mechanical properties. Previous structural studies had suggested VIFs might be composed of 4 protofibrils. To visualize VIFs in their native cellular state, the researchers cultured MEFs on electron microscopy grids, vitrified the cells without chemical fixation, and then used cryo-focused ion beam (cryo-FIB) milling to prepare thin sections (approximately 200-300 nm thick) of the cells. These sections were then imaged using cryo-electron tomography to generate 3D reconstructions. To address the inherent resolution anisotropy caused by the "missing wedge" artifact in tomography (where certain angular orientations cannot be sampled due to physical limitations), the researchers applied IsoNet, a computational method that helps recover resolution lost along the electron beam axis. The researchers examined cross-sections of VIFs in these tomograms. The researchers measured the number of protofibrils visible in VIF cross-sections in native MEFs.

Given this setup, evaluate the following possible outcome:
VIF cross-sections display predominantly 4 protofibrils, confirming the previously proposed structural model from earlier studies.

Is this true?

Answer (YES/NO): NO